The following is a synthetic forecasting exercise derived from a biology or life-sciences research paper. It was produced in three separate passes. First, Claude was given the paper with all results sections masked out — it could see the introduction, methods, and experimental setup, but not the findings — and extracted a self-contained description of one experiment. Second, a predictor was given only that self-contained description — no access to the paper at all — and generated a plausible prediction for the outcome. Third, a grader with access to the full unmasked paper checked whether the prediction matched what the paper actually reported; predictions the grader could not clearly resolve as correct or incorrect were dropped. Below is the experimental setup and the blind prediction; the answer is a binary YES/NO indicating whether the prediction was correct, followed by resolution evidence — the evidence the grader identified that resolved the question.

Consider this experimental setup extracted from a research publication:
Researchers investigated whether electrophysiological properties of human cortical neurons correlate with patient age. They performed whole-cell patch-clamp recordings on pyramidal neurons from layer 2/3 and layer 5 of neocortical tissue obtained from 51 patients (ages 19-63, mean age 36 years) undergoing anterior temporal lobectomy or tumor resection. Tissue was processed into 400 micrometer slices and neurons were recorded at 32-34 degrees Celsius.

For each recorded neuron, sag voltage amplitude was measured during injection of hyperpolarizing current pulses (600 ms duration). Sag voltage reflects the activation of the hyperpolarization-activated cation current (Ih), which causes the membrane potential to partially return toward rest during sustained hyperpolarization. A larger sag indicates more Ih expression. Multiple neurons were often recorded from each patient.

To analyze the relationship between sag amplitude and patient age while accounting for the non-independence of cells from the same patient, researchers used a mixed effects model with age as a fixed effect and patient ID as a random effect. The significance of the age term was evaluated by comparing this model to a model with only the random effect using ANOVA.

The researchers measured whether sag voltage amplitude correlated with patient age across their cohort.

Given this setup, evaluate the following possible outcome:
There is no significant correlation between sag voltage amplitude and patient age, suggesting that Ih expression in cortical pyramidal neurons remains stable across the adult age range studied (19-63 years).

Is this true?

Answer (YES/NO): NO